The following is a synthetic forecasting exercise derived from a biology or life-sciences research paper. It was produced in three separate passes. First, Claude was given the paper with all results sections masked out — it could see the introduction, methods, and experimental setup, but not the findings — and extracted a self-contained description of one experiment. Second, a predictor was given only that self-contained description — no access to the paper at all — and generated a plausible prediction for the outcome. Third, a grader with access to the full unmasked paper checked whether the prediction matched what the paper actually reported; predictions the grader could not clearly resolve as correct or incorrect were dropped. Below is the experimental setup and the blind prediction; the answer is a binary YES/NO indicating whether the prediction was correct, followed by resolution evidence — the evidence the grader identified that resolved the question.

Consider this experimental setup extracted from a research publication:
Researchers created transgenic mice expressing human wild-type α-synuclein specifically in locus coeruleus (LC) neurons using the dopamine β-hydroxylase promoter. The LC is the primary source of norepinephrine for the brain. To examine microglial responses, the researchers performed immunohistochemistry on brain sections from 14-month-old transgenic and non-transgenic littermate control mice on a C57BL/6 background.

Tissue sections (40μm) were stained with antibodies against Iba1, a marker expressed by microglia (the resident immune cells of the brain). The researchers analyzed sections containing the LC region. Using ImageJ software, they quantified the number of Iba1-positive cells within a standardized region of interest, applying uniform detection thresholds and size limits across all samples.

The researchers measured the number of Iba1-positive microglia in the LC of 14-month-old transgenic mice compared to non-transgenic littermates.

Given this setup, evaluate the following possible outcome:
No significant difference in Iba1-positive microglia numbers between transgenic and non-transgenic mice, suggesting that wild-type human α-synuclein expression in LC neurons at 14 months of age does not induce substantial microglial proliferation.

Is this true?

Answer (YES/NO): NO